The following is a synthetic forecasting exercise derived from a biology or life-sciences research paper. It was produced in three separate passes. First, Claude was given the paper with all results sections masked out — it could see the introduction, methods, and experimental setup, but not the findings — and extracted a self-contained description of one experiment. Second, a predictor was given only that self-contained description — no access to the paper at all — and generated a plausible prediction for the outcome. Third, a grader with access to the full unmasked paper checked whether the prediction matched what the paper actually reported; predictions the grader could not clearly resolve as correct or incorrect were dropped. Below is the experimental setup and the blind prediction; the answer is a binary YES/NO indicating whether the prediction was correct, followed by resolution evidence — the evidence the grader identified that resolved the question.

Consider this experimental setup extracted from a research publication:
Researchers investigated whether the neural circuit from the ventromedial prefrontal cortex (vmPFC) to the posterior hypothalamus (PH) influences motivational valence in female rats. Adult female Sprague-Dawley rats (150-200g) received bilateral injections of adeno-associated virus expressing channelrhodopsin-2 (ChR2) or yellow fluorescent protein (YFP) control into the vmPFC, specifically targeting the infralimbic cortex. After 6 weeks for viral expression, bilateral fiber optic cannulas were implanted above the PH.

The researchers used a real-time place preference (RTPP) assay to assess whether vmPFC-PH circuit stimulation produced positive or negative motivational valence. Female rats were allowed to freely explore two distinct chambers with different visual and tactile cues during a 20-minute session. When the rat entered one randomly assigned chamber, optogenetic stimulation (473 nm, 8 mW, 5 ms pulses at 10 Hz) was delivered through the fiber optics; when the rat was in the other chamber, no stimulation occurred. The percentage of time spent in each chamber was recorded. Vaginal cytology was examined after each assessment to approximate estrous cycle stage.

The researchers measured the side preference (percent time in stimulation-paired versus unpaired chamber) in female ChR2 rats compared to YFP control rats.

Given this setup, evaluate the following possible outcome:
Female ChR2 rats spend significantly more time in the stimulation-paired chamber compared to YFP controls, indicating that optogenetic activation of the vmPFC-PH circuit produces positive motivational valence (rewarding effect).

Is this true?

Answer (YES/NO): NO